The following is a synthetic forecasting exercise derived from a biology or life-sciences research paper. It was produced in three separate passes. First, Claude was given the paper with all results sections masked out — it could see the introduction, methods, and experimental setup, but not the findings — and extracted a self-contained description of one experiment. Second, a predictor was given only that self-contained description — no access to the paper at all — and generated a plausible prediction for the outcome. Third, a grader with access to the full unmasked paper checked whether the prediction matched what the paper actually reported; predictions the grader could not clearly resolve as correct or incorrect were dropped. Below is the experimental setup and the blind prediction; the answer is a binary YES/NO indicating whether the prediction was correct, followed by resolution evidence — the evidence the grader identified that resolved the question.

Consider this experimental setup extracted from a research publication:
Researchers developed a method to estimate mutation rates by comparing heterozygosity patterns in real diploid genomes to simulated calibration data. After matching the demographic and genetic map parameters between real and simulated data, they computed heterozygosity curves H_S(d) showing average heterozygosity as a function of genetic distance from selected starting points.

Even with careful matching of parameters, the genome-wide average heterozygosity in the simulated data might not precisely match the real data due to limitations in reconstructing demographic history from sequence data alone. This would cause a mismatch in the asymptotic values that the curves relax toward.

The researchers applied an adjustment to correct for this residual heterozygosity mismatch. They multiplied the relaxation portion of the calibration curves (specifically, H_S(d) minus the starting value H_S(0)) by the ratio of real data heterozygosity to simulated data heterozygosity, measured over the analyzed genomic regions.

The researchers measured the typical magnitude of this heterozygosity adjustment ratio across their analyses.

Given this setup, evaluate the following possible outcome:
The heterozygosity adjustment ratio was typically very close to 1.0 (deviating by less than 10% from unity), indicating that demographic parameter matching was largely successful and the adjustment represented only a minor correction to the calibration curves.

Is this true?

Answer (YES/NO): YES